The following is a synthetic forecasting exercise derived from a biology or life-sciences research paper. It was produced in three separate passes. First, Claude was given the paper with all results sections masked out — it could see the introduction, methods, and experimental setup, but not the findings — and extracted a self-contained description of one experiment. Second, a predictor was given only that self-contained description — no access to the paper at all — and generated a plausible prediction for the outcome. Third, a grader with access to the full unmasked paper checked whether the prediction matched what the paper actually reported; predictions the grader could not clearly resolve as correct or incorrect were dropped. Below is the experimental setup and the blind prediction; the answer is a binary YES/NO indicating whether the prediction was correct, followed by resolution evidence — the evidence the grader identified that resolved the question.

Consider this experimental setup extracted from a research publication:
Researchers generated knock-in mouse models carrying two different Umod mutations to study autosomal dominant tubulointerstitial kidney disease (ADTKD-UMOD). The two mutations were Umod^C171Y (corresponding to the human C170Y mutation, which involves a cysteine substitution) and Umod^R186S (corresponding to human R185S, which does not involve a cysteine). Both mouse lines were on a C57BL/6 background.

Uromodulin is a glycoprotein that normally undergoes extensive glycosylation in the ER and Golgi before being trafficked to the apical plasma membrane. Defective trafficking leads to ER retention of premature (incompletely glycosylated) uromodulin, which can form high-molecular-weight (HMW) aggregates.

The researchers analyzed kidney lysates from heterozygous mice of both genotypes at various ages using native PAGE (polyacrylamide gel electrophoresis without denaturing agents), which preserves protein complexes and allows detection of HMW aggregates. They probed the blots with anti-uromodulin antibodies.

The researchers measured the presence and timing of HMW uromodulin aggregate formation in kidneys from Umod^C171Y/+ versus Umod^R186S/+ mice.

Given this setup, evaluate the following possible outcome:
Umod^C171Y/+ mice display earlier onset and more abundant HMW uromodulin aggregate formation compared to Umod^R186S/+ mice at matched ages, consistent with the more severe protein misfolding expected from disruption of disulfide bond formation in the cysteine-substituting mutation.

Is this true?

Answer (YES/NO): NO